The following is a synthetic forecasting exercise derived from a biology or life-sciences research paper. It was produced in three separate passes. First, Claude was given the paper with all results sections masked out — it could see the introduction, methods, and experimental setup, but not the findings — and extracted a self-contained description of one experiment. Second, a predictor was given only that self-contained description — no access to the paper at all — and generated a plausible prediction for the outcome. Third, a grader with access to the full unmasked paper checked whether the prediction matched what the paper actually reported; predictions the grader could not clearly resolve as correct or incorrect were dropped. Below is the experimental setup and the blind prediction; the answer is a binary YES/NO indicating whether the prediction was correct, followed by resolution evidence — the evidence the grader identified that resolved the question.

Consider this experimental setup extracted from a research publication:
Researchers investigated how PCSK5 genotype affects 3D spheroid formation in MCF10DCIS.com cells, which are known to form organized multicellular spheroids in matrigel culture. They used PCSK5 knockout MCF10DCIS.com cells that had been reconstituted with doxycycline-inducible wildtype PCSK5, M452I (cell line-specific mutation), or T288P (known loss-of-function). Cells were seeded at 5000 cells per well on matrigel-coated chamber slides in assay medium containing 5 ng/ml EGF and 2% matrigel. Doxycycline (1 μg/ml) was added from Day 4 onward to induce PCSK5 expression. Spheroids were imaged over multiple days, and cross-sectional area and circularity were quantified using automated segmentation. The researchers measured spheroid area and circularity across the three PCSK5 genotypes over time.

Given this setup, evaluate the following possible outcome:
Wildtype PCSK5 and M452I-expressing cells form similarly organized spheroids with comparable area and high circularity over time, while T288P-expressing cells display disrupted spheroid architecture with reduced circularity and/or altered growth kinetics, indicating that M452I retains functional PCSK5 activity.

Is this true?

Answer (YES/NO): NO